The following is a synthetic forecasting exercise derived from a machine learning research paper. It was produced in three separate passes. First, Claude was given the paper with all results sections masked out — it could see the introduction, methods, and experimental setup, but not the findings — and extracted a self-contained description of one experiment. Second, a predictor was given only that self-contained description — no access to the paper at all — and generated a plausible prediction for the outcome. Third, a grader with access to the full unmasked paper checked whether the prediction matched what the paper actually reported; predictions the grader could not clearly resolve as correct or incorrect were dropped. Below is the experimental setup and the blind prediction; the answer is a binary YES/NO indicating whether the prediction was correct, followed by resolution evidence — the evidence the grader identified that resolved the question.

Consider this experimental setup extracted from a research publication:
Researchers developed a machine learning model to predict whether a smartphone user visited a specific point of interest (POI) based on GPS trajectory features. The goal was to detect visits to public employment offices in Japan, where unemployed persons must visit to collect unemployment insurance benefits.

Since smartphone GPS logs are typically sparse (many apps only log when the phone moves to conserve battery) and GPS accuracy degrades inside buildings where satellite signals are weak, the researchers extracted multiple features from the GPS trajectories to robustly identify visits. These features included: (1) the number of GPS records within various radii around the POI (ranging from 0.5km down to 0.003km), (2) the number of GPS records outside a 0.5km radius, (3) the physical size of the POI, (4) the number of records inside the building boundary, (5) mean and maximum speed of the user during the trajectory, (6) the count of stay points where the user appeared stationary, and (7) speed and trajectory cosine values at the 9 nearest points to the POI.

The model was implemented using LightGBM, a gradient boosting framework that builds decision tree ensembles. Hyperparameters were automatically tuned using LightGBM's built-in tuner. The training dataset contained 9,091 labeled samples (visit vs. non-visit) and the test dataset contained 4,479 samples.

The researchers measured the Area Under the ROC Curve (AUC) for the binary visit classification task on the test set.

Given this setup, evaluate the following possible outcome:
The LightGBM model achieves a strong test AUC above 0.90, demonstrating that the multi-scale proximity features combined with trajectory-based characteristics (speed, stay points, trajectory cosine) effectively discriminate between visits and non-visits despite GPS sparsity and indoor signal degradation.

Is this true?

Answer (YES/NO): NO